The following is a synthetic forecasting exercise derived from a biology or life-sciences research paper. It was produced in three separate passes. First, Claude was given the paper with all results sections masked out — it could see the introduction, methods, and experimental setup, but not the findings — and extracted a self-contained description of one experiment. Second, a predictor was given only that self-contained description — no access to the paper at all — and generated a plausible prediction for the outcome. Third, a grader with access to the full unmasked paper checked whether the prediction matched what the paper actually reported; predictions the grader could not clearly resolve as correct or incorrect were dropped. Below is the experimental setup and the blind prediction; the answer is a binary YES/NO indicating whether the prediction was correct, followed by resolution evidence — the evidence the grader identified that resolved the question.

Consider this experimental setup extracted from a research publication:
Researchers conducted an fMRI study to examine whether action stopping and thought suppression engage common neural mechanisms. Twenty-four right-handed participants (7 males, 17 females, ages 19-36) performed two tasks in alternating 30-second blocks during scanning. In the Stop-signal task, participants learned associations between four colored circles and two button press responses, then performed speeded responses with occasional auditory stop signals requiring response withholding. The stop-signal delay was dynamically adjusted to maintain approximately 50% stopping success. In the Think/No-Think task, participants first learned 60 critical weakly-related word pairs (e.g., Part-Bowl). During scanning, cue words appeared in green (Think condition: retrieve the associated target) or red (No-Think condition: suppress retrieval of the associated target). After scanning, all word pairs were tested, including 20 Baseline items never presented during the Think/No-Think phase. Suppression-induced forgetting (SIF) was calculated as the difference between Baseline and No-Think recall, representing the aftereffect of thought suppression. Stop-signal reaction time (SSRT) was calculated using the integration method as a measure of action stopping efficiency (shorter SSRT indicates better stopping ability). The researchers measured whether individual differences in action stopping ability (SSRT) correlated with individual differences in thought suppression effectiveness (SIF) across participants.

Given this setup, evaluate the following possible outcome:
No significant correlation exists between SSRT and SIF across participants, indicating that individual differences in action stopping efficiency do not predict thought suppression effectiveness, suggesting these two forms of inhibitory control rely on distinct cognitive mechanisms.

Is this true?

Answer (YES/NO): NO